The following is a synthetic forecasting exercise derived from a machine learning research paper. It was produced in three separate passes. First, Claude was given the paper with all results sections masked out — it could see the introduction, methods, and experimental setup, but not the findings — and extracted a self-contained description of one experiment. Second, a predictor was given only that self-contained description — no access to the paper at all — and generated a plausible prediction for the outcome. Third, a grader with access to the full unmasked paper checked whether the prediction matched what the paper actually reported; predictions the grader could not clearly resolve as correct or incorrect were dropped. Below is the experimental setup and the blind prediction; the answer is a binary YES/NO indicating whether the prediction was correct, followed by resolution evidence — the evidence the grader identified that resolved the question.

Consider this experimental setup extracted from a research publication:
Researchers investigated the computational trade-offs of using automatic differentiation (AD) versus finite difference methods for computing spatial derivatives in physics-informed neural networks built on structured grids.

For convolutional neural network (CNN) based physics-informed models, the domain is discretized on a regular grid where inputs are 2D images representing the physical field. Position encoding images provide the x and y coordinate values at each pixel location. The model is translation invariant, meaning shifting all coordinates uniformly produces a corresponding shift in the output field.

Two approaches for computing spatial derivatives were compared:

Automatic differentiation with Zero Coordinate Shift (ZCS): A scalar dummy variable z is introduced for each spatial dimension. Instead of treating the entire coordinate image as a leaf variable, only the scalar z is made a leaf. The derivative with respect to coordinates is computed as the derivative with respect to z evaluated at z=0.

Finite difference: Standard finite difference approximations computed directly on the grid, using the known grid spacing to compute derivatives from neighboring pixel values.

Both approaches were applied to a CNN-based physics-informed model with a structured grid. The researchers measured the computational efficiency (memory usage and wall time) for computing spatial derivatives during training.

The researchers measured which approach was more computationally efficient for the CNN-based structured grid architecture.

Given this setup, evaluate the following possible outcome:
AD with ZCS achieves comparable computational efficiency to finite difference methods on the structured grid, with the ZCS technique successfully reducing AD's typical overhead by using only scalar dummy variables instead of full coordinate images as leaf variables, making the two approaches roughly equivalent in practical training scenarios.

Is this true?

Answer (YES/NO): NO